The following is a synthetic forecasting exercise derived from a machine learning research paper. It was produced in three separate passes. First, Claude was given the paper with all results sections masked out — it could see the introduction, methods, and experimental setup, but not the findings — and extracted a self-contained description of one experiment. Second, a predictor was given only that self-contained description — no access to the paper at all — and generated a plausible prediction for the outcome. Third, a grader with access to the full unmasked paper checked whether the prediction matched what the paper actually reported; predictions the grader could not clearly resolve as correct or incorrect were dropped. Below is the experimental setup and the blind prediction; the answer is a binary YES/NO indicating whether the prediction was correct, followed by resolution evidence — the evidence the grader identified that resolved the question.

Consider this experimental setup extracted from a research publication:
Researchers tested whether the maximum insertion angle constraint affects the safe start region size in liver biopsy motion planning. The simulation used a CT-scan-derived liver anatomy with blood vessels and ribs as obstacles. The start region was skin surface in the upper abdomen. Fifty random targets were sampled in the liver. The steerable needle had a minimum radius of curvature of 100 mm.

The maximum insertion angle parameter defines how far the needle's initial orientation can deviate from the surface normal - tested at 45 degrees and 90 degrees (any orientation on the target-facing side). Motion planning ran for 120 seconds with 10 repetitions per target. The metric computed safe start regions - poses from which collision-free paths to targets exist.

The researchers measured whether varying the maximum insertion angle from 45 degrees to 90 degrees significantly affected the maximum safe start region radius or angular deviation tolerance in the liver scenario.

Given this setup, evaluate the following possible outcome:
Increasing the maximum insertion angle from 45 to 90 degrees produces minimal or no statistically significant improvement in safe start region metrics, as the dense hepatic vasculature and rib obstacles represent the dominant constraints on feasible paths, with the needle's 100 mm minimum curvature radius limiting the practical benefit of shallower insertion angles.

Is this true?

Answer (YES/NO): YES